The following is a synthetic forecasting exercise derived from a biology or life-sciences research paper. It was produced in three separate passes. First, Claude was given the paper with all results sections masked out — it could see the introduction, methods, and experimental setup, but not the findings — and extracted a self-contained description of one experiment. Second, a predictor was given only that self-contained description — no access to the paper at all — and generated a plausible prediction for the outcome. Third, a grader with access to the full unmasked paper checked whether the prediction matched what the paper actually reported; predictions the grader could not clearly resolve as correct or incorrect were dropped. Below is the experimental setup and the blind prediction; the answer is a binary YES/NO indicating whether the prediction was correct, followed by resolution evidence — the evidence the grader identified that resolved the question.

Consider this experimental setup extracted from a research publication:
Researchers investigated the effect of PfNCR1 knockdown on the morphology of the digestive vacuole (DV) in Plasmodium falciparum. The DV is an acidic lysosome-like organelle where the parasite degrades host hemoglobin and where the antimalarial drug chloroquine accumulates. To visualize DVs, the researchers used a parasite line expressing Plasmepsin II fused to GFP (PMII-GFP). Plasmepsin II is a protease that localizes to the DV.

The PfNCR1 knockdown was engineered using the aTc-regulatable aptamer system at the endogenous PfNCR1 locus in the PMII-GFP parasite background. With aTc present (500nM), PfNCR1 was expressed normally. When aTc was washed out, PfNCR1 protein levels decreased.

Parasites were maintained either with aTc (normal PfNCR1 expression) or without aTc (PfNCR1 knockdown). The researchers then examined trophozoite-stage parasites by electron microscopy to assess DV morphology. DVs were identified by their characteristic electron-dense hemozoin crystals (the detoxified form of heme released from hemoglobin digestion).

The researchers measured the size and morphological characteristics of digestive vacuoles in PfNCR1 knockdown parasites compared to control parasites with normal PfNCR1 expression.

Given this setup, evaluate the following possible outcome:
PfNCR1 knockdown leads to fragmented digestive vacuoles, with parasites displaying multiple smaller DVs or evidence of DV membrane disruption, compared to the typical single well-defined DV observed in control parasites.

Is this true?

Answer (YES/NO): YES